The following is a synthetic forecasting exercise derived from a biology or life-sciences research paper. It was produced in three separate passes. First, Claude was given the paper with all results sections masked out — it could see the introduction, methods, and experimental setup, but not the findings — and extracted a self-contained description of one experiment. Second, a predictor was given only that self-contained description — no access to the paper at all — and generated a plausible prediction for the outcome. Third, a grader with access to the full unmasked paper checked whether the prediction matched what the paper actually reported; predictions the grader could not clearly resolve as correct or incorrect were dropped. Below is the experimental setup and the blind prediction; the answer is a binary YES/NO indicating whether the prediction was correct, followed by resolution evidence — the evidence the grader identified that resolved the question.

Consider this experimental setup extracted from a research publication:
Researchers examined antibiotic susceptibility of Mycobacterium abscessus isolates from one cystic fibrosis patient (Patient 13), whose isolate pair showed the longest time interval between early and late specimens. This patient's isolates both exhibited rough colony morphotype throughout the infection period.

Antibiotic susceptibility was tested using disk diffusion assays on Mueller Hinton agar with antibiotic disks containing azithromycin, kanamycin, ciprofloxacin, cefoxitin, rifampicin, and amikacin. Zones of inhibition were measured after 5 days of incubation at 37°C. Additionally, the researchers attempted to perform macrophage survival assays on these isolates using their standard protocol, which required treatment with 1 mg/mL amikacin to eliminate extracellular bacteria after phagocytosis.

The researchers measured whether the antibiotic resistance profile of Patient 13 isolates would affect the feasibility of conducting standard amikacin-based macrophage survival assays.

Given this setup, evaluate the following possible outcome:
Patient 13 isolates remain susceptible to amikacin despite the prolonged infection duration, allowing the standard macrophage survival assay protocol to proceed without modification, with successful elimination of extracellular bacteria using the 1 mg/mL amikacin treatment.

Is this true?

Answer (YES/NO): NO